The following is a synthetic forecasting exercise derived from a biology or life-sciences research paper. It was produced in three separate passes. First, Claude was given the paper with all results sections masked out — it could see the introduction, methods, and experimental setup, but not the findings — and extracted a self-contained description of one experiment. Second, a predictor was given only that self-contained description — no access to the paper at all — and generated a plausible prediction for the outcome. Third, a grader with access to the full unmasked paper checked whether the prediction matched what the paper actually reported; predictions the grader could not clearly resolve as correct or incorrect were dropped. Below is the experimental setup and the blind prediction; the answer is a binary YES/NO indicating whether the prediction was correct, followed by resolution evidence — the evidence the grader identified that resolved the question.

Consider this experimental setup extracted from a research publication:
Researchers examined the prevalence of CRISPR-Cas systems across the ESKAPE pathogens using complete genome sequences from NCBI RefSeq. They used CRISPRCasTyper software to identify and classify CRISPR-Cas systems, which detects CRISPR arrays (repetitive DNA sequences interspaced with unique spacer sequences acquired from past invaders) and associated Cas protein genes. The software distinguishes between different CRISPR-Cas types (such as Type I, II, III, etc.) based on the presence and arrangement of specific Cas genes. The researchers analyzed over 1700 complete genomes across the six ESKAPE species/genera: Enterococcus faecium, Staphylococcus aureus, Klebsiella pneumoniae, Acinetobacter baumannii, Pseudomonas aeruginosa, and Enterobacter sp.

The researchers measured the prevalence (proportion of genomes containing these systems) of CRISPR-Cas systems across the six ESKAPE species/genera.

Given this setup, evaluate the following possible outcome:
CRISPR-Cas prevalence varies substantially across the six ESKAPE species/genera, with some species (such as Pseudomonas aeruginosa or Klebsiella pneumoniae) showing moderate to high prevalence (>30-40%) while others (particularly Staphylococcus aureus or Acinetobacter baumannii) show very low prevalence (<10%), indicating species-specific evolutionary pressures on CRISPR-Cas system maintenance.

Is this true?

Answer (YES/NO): YES